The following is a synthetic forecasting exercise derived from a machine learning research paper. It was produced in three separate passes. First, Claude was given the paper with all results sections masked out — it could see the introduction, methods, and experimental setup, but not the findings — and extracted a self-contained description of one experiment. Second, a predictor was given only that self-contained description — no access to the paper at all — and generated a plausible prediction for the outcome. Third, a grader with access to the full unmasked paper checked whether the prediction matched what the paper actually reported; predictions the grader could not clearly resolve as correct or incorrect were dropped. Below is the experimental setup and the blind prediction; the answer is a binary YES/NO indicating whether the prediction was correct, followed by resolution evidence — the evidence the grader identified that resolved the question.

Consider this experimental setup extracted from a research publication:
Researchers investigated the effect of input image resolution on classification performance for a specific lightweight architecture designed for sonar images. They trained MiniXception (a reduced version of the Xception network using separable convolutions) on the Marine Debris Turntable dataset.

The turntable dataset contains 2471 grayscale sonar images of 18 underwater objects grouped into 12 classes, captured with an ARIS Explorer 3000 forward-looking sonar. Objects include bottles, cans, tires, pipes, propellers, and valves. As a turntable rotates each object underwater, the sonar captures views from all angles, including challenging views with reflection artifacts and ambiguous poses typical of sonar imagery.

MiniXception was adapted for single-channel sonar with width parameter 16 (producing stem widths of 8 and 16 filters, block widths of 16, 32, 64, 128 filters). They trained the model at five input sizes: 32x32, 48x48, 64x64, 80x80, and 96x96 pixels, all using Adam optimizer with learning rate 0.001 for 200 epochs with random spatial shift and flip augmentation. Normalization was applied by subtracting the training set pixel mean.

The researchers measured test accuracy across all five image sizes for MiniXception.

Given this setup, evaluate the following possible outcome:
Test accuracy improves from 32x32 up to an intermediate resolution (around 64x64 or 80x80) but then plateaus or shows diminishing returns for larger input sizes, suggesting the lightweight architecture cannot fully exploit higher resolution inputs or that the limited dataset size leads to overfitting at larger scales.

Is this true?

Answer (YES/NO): NO